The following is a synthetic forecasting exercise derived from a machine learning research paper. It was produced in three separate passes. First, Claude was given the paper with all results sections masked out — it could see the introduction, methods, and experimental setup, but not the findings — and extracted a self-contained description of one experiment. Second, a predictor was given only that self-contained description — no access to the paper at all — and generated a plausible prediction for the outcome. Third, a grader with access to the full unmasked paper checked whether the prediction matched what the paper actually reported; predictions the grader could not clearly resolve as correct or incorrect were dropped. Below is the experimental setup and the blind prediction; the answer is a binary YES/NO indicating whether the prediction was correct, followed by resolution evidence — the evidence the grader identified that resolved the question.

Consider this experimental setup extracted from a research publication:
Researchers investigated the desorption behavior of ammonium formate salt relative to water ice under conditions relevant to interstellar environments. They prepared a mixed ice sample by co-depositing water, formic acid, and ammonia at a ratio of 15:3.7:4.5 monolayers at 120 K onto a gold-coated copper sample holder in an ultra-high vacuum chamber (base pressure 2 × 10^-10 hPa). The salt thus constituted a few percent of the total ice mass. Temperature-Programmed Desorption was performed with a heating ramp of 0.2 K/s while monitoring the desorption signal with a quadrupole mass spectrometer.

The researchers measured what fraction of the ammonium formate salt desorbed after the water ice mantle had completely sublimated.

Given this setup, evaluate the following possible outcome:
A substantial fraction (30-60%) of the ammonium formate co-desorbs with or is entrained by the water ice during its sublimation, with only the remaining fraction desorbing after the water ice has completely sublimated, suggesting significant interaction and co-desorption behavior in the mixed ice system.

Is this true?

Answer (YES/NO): NO